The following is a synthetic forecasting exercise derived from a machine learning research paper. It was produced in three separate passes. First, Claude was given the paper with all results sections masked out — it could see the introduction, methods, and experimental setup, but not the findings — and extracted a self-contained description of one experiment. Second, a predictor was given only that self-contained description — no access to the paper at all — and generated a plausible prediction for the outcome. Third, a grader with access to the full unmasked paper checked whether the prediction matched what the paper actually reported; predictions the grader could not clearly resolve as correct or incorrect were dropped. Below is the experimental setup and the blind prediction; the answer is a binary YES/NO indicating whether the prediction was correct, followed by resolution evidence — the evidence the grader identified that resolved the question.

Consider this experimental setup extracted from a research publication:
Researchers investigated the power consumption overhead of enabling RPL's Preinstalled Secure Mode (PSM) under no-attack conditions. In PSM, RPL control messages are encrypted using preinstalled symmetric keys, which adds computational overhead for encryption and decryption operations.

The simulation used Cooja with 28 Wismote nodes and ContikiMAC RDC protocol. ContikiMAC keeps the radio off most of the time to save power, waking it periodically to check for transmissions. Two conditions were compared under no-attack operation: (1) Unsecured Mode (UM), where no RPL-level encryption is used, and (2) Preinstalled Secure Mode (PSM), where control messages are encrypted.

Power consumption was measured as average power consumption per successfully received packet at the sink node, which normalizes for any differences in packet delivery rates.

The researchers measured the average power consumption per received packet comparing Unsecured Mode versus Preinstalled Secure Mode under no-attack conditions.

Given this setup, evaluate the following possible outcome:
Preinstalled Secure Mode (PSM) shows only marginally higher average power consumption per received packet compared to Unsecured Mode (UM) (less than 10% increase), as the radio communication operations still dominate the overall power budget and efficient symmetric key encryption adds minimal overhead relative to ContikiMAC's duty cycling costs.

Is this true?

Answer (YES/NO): NO